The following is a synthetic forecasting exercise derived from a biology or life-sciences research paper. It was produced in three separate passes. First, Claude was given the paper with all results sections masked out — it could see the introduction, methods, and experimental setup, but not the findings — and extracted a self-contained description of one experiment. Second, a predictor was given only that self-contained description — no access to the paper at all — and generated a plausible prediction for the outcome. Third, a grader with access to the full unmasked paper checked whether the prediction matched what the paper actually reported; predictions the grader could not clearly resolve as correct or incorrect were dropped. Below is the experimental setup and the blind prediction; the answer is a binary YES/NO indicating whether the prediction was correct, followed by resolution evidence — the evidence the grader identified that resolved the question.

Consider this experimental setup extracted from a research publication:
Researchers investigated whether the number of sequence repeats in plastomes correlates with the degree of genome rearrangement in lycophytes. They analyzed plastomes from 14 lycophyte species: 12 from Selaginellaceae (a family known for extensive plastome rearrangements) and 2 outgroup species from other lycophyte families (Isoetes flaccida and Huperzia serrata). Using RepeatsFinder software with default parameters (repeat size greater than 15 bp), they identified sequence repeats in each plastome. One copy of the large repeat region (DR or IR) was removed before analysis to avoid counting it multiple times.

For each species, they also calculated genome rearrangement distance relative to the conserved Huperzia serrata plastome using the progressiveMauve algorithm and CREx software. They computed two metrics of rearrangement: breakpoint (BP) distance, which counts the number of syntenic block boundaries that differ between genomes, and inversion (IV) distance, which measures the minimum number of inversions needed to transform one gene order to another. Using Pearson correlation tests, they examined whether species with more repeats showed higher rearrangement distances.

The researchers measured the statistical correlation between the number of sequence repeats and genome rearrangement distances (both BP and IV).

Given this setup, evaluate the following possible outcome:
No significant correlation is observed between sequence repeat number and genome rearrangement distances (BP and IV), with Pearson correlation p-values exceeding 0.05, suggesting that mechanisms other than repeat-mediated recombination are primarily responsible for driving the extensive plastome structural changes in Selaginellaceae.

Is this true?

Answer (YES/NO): NO